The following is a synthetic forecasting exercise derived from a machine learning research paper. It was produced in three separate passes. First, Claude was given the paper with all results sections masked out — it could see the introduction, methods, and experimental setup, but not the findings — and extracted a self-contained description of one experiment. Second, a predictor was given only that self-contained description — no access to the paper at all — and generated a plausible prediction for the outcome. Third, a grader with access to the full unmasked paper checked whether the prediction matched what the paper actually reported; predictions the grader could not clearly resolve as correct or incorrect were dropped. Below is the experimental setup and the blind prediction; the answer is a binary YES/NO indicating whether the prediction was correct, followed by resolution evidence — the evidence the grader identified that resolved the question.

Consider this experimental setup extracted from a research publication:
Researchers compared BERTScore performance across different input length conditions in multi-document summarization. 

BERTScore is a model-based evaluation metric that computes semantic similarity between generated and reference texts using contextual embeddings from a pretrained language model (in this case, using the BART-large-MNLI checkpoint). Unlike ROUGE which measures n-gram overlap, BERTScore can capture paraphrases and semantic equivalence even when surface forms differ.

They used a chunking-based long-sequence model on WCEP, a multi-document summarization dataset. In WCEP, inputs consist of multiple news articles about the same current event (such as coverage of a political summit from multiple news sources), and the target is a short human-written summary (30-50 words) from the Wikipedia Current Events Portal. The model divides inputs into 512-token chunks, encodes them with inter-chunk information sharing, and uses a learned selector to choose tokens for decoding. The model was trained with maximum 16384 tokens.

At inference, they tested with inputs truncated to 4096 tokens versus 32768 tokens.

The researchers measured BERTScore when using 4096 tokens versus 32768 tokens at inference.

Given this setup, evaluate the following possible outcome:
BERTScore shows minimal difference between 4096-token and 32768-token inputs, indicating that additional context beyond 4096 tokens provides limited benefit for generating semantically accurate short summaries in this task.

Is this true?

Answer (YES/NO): NO